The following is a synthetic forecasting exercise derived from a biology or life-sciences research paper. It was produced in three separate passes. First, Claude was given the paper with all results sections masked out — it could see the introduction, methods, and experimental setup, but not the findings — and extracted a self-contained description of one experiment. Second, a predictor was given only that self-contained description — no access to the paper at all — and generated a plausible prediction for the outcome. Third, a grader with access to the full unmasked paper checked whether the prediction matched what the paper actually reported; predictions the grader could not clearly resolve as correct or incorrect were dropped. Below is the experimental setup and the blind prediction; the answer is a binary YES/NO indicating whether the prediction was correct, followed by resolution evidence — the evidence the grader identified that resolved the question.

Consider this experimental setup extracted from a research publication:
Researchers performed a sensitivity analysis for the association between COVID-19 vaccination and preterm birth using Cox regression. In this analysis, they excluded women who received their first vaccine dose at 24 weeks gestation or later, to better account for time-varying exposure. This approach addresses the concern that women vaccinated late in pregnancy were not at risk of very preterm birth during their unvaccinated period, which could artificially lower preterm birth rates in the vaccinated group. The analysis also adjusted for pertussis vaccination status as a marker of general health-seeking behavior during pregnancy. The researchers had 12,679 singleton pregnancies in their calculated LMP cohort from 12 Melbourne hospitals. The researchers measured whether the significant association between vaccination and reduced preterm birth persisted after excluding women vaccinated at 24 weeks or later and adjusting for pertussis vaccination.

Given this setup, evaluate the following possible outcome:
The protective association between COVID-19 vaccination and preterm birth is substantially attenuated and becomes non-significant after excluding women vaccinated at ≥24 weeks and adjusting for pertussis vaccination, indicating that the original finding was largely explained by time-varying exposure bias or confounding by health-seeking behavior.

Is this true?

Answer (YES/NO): NO